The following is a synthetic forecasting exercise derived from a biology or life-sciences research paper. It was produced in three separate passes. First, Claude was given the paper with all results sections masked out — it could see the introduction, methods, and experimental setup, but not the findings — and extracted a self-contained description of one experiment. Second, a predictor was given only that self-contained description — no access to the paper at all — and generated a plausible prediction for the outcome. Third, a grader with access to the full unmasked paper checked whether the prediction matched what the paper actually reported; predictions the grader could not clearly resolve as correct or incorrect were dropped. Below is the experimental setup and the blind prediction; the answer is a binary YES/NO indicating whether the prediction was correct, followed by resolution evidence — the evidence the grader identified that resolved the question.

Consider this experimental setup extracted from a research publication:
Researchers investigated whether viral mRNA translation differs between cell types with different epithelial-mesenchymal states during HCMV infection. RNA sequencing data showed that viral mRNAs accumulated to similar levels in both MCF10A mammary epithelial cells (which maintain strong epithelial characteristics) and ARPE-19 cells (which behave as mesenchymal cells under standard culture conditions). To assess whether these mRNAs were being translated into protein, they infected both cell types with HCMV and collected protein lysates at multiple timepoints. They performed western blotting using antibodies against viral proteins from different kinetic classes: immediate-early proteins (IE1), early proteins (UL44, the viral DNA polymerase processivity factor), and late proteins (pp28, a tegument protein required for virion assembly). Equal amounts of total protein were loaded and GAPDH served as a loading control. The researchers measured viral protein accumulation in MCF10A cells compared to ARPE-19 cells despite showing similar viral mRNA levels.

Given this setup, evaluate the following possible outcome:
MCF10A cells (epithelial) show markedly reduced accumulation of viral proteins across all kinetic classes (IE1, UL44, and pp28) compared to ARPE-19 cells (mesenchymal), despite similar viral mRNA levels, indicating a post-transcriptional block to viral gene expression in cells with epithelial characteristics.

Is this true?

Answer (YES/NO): YES